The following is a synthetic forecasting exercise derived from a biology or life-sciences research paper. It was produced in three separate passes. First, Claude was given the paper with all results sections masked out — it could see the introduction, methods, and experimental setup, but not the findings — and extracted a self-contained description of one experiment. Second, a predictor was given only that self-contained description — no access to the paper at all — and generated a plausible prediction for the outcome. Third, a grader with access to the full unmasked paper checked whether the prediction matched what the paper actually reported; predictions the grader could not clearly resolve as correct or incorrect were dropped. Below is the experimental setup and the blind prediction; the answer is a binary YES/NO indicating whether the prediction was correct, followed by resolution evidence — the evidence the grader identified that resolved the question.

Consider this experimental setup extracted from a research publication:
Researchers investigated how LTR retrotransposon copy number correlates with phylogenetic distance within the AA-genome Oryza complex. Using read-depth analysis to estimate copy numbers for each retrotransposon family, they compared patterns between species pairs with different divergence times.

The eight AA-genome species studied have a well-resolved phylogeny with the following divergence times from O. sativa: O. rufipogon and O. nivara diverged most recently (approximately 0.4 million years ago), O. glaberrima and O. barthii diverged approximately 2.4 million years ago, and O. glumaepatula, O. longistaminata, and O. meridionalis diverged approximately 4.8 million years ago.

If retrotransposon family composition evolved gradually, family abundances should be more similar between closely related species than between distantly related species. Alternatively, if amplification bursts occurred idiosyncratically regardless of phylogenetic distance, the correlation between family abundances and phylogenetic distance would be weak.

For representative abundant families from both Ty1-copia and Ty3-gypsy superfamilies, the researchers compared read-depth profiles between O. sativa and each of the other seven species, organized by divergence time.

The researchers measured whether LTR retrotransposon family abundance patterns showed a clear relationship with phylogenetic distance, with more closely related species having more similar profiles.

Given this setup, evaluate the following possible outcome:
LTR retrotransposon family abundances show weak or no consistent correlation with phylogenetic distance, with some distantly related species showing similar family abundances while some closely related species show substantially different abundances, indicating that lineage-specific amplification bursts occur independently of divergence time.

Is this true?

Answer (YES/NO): YES